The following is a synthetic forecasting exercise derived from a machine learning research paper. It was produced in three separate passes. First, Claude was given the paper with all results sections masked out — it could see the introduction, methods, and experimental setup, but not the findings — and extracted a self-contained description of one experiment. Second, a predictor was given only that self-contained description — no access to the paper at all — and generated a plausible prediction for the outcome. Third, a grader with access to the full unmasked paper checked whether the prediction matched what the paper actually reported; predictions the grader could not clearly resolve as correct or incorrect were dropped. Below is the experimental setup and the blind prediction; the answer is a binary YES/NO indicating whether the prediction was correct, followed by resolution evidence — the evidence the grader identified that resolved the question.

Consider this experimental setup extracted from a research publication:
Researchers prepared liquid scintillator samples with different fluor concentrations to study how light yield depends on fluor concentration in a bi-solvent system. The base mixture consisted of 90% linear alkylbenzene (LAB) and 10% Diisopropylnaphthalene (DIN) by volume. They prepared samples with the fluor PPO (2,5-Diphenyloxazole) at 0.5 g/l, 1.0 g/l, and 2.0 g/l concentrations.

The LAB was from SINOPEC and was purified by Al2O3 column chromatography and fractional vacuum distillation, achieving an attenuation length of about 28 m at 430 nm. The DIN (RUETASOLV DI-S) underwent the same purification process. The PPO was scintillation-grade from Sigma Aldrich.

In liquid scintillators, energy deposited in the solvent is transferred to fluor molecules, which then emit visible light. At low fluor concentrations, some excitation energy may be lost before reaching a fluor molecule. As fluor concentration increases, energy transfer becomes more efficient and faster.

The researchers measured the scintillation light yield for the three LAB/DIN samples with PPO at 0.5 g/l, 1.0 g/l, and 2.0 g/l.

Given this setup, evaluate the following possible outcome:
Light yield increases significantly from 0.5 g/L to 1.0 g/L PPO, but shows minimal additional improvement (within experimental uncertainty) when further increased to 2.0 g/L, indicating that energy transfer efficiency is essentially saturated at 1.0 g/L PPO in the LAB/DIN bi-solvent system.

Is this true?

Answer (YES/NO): NO